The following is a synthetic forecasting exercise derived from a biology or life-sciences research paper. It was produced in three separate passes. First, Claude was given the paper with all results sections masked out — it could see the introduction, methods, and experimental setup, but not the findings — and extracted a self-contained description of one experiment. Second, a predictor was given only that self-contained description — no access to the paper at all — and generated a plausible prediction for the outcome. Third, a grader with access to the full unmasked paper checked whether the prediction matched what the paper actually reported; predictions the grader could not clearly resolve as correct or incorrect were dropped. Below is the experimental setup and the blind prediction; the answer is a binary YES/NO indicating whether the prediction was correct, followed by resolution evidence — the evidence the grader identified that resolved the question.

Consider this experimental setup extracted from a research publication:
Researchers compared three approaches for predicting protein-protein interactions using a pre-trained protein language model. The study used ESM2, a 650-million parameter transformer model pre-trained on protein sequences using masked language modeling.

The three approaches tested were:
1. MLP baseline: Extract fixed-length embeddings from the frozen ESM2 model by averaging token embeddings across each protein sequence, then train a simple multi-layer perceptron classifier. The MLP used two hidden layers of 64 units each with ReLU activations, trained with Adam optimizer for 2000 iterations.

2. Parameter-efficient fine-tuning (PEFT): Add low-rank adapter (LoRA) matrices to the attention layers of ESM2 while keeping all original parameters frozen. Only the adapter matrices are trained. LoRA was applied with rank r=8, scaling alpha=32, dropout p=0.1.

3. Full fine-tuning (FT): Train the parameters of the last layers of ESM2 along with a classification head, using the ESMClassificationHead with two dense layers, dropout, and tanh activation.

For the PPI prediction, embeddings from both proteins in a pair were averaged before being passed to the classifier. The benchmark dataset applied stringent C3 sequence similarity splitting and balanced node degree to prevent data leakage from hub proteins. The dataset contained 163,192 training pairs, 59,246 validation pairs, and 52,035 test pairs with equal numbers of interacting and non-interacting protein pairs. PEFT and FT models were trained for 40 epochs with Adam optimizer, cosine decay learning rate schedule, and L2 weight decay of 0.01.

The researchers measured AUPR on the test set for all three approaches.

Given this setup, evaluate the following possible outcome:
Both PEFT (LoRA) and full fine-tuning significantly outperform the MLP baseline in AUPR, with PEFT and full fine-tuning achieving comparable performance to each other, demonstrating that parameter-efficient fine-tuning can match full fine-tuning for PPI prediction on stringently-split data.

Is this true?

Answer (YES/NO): NO